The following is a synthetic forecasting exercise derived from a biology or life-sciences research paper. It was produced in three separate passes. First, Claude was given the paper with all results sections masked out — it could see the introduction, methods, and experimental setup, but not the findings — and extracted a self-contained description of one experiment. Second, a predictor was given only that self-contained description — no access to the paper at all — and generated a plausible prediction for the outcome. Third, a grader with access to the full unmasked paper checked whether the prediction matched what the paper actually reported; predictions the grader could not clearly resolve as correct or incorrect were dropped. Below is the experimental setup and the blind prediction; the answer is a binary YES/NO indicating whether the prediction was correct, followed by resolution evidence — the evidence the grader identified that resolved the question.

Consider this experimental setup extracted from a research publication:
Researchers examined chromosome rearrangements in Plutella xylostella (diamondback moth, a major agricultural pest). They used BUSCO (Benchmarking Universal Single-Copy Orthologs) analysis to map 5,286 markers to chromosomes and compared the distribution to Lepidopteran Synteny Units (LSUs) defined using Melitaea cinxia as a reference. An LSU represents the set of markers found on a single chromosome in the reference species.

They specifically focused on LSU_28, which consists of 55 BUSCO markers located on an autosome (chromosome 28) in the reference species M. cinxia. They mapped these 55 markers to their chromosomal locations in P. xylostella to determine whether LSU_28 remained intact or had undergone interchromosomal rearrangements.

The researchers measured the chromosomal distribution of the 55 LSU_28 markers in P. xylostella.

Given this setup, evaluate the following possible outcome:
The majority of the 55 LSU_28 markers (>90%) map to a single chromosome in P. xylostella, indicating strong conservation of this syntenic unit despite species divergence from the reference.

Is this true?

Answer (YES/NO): NO